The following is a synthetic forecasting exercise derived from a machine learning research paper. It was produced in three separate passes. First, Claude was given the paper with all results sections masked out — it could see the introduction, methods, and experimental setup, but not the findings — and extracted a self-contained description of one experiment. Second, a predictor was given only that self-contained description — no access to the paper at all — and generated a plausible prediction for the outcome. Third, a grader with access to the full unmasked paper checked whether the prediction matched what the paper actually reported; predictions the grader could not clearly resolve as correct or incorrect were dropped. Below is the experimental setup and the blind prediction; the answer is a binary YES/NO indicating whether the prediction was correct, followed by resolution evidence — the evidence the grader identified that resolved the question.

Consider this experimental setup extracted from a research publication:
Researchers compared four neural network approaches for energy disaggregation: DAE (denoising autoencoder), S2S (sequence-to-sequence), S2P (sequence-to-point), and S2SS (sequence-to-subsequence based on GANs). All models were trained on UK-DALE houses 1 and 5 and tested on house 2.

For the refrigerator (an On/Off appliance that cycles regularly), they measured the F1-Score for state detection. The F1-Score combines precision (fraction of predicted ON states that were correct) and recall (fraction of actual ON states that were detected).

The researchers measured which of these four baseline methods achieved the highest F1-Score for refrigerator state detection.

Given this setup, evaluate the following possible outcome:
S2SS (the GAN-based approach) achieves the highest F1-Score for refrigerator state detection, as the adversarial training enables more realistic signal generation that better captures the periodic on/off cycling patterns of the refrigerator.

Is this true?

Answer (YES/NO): NO